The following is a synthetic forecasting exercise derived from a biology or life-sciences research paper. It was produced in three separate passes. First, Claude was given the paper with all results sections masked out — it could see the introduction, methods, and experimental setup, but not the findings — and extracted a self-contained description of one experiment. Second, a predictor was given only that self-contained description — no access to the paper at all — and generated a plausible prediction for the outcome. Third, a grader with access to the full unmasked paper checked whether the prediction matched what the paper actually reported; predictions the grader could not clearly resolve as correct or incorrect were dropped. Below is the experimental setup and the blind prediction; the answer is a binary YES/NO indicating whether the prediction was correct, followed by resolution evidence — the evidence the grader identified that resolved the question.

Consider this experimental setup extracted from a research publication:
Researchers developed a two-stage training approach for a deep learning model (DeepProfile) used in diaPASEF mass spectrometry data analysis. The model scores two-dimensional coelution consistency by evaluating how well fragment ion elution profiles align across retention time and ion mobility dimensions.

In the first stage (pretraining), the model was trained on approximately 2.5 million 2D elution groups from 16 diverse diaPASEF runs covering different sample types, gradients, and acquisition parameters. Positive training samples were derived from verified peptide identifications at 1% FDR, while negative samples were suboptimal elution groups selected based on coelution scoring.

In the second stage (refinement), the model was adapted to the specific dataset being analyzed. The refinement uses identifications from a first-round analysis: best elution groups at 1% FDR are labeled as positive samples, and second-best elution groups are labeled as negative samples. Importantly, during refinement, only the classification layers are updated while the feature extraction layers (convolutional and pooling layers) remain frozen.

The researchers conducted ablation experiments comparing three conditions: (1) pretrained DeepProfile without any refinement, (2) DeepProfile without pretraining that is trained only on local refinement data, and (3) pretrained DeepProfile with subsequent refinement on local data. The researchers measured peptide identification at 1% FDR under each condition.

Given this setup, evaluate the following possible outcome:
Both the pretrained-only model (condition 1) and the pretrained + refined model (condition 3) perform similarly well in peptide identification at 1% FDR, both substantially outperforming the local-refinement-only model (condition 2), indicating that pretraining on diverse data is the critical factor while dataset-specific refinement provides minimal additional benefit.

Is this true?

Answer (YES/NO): NO